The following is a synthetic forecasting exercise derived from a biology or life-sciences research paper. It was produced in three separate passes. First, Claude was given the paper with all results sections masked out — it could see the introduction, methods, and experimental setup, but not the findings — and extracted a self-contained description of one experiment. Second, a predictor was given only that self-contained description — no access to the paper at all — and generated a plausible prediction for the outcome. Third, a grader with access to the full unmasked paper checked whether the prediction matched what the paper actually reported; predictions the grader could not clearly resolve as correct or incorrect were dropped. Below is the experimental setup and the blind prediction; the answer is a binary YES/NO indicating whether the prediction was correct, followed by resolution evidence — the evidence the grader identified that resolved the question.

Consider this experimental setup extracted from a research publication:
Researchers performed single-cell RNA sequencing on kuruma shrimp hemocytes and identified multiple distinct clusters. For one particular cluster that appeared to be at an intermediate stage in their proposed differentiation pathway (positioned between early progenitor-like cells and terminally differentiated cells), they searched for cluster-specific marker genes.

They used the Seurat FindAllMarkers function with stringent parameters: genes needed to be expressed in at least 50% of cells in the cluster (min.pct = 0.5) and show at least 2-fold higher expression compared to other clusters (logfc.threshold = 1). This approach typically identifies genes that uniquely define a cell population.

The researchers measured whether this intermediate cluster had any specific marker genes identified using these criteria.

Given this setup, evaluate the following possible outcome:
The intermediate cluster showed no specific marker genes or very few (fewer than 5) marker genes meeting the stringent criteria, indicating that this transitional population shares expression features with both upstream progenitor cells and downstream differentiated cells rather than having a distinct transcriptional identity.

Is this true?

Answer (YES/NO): YES